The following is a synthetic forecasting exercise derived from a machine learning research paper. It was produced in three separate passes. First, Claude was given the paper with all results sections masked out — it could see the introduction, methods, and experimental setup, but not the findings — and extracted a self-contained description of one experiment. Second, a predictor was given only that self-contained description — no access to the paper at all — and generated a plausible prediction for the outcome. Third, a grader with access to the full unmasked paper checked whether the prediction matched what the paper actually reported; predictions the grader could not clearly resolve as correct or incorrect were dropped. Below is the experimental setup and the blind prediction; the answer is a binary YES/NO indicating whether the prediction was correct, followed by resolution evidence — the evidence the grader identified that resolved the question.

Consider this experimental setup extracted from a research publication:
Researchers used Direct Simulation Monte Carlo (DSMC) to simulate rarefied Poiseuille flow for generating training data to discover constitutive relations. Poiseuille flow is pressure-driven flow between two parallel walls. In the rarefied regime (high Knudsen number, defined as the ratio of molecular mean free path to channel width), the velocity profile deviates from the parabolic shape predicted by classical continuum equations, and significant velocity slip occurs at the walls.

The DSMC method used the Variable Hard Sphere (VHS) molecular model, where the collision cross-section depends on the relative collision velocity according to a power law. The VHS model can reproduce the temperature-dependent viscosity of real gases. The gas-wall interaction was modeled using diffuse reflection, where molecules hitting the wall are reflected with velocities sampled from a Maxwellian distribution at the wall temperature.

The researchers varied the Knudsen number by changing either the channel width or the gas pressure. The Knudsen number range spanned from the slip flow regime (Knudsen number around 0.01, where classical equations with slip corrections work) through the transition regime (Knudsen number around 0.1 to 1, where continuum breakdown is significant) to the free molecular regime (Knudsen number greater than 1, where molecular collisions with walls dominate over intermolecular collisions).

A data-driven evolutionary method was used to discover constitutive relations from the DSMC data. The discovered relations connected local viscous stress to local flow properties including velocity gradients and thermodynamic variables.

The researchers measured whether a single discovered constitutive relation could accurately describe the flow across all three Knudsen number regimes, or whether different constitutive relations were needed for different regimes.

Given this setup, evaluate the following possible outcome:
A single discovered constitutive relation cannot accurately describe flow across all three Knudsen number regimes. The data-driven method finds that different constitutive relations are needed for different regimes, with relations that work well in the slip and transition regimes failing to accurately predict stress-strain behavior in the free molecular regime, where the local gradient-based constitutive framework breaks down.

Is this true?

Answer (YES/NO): NO